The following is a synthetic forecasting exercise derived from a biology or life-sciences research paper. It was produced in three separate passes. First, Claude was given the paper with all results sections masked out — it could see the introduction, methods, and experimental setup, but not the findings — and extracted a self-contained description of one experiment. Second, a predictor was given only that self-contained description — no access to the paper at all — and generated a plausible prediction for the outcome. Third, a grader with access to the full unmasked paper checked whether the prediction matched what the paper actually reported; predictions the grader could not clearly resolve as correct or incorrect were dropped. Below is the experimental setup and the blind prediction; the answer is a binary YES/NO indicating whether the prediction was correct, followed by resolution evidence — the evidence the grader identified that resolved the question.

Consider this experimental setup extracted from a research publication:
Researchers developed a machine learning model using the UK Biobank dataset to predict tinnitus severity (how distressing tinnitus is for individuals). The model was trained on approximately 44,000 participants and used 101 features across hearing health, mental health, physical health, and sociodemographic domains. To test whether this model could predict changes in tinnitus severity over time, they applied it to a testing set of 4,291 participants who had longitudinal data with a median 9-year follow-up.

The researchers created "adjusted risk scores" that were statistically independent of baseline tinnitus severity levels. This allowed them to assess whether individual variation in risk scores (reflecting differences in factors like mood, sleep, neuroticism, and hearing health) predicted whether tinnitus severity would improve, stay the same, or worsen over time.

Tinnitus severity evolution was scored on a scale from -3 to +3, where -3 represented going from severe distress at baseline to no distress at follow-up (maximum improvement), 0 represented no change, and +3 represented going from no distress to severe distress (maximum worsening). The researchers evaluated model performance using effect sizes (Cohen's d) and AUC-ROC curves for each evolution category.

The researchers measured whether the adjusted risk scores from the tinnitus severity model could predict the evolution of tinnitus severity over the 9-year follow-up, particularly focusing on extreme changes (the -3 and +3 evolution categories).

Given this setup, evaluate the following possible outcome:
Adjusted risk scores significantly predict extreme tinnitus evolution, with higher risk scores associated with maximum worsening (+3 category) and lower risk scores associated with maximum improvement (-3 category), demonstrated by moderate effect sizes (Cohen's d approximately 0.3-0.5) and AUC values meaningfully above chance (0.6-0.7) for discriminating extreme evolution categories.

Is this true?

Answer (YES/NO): NO